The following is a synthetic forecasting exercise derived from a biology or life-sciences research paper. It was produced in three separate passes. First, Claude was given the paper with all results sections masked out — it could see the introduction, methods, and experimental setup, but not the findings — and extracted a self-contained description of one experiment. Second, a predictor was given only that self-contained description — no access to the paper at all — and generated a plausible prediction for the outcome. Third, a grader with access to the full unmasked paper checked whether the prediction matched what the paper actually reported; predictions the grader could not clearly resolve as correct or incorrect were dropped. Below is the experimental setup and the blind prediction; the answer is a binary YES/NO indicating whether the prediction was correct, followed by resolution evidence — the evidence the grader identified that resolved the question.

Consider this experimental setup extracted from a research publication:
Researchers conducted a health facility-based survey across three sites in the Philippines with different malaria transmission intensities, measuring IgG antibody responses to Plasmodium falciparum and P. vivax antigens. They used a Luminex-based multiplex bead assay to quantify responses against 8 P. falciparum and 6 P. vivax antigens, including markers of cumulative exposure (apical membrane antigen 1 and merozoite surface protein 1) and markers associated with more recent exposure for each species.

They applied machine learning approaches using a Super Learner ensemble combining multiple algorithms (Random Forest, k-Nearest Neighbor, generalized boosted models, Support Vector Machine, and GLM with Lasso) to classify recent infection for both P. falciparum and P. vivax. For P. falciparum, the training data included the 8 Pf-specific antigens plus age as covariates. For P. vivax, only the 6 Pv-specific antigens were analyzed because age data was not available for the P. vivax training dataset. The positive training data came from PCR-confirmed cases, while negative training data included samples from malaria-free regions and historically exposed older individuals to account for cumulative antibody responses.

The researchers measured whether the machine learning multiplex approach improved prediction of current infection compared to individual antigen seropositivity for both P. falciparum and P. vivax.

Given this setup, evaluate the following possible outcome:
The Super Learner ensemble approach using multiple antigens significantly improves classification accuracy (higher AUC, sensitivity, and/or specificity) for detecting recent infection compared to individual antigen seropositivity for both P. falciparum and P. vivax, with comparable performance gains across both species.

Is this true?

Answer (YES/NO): NO